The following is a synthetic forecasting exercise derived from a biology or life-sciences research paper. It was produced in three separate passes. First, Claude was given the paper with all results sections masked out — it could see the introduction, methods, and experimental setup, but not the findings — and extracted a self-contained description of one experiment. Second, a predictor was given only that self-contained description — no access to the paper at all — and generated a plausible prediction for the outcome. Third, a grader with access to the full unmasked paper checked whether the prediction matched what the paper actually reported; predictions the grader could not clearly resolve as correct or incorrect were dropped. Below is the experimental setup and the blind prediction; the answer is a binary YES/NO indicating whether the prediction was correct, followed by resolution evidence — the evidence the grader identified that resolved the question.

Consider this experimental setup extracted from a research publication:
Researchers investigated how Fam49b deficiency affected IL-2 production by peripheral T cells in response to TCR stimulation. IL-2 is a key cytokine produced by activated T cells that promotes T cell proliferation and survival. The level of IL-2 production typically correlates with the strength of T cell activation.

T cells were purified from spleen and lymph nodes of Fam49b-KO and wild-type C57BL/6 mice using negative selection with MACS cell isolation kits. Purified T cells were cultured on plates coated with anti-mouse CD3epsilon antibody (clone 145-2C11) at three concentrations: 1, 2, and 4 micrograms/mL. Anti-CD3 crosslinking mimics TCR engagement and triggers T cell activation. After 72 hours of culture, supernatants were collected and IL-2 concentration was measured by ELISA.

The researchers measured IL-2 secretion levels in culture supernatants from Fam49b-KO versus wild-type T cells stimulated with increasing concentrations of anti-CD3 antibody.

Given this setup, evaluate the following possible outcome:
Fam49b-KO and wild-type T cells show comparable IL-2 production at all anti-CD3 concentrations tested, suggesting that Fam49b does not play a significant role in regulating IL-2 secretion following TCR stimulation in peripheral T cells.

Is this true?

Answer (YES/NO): NO